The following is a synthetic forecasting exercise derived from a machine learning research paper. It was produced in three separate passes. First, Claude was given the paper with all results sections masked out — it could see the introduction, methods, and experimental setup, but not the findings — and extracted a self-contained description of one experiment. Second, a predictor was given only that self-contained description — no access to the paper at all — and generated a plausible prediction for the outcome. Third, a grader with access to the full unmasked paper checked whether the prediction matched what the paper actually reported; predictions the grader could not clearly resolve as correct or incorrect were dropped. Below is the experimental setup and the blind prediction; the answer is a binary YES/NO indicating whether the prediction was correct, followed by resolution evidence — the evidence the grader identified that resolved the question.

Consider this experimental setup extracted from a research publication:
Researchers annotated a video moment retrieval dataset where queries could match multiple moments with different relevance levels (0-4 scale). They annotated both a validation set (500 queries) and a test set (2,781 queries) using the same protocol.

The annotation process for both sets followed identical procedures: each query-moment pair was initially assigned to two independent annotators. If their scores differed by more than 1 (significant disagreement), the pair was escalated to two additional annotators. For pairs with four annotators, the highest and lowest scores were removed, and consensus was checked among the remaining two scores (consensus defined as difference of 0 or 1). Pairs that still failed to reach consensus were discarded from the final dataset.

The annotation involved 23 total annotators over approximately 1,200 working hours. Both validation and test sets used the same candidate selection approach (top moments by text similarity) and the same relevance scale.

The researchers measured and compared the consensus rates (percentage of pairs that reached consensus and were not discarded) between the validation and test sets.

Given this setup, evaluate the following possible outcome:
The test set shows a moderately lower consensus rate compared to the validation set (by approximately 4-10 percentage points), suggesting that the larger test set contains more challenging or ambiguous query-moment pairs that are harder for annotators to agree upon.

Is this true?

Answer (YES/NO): NO